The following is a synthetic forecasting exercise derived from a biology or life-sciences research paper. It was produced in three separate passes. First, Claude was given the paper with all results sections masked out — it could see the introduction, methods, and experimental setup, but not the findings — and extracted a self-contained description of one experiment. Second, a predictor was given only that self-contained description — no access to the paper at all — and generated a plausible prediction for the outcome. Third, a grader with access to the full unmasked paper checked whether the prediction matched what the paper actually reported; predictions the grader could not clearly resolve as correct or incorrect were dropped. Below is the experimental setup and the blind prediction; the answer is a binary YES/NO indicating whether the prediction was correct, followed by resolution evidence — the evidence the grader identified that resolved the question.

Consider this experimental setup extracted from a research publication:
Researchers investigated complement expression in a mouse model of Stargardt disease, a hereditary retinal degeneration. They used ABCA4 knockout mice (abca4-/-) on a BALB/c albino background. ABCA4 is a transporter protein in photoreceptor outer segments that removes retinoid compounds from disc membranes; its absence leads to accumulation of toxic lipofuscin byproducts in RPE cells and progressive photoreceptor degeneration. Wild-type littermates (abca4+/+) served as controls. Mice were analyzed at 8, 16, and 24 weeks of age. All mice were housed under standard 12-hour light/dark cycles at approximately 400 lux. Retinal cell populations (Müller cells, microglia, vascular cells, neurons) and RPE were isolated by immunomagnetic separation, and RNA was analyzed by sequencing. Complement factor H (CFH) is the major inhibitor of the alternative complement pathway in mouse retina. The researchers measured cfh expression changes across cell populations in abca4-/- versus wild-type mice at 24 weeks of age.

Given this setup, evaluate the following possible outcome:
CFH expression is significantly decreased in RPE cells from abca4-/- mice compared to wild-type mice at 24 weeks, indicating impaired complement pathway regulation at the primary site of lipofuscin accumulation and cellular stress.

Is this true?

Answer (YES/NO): NO